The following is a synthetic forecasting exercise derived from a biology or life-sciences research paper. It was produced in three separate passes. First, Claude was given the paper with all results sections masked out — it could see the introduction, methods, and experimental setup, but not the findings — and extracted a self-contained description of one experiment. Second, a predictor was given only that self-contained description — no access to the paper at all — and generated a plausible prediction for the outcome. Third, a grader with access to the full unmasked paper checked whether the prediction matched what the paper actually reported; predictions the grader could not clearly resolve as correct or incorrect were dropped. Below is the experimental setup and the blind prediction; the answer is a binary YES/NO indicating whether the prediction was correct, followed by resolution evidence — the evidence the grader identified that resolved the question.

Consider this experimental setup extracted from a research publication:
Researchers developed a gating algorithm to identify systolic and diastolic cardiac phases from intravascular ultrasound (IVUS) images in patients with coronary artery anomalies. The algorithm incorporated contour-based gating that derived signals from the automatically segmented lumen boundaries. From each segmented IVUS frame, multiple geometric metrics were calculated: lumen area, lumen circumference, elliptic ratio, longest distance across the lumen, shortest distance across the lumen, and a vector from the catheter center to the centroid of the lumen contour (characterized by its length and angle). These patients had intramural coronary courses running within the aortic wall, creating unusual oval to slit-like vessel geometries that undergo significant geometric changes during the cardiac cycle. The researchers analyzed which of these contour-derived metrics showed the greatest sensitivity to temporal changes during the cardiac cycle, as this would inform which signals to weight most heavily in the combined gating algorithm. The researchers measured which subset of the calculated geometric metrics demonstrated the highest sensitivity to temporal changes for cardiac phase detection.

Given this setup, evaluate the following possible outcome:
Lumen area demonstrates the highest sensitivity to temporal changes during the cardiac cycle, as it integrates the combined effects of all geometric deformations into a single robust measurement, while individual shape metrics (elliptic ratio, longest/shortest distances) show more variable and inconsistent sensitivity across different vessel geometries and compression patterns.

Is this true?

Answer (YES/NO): NO